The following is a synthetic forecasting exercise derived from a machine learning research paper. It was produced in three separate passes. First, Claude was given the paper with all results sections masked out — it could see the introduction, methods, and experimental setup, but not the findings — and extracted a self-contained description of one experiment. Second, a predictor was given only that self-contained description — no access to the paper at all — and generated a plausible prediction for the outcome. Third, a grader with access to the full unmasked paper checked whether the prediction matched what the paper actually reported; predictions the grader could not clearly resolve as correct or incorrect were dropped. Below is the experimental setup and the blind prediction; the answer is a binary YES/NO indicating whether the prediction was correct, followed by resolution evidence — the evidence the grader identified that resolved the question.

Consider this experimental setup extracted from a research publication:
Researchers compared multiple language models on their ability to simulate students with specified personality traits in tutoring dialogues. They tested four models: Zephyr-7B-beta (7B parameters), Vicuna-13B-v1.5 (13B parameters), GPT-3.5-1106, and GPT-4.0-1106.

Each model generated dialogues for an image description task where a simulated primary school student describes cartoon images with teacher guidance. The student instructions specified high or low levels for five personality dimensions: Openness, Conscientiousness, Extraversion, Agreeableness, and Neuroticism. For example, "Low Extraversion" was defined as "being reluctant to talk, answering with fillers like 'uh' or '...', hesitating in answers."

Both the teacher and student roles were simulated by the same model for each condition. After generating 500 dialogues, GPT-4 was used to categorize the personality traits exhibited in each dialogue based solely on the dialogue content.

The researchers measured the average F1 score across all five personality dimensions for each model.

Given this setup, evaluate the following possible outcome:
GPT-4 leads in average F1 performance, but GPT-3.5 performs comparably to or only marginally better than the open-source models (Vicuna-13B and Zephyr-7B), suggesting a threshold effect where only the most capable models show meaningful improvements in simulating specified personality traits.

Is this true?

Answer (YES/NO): YES